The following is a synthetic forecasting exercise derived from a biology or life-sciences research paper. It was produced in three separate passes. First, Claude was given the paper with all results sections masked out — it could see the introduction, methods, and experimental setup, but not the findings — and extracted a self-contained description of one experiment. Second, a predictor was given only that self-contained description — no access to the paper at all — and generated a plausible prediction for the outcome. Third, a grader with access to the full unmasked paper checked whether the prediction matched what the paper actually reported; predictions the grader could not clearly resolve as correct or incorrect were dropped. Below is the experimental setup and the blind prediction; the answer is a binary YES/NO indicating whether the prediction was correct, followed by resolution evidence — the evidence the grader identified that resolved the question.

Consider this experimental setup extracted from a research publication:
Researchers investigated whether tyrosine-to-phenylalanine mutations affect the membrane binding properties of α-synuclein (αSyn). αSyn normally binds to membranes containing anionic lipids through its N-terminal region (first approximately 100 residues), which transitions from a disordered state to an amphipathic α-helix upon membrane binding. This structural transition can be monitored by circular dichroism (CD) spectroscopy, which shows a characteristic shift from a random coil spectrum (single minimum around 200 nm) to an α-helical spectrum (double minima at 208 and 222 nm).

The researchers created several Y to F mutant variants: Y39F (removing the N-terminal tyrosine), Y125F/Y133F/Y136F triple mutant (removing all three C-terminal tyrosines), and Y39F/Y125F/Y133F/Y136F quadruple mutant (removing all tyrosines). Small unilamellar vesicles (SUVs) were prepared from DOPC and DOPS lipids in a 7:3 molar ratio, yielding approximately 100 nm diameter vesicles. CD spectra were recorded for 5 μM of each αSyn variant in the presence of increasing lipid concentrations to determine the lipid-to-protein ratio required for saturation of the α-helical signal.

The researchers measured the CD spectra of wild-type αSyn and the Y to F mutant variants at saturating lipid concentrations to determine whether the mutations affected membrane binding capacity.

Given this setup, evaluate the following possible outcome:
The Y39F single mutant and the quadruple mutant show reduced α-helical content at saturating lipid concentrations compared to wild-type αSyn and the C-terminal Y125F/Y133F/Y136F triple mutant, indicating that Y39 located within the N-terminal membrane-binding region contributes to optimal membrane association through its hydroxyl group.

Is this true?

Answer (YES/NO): NO